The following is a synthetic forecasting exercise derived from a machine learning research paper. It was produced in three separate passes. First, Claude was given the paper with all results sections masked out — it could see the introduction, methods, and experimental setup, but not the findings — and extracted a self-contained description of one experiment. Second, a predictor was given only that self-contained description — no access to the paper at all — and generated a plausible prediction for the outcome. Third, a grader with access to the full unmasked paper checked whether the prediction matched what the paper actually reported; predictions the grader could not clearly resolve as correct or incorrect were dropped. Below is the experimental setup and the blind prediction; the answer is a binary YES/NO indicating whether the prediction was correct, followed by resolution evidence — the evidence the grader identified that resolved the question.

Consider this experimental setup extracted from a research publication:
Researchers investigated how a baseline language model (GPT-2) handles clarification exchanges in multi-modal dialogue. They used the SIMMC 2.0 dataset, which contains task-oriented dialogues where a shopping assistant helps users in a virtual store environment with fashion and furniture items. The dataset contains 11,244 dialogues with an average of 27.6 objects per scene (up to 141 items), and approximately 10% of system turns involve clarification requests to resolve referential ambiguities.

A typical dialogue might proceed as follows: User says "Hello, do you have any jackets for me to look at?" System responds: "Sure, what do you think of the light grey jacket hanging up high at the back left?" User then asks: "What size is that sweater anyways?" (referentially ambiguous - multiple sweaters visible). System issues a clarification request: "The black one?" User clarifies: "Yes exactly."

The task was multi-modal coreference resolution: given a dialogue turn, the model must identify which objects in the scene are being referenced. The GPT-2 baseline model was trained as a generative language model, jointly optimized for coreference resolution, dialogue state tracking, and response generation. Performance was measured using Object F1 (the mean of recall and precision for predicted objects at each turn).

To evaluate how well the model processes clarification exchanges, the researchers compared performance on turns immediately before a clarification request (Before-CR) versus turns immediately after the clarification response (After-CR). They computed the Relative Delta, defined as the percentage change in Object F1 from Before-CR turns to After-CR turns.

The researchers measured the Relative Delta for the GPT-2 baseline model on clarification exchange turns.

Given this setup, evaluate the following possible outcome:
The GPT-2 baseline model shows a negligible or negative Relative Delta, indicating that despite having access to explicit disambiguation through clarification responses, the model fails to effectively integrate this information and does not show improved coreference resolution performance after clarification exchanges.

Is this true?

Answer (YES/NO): YES